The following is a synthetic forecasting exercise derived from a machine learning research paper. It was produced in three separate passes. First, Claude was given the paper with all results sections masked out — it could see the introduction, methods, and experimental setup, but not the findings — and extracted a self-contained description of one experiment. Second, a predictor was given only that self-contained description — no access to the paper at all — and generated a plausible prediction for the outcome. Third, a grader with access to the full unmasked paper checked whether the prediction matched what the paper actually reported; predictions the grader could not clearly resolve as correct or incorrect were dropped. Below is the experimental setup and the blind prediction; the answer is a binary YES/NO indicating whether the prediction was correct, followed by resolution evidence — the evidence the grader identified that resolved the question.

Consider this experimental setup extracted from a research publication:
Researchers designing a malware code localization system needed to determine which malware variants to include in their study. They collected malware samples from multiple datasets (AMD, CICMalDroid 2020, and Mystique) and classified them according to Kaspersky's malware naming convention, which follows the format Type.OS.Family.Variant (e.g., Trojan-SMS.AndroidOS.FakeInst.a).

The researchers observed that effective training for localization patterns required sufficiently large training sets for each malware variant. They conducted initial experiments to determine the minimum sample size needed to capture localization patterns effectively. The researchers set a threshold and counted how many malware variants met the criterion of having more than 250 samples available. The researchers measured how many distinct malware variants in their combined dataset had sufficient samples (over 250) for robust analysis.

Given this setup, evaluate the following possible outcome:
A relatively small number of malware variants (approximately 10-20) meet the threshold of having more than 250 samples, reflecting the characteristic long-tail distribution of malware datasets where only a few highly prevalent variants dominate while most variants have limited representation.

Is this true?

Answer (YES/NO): NO